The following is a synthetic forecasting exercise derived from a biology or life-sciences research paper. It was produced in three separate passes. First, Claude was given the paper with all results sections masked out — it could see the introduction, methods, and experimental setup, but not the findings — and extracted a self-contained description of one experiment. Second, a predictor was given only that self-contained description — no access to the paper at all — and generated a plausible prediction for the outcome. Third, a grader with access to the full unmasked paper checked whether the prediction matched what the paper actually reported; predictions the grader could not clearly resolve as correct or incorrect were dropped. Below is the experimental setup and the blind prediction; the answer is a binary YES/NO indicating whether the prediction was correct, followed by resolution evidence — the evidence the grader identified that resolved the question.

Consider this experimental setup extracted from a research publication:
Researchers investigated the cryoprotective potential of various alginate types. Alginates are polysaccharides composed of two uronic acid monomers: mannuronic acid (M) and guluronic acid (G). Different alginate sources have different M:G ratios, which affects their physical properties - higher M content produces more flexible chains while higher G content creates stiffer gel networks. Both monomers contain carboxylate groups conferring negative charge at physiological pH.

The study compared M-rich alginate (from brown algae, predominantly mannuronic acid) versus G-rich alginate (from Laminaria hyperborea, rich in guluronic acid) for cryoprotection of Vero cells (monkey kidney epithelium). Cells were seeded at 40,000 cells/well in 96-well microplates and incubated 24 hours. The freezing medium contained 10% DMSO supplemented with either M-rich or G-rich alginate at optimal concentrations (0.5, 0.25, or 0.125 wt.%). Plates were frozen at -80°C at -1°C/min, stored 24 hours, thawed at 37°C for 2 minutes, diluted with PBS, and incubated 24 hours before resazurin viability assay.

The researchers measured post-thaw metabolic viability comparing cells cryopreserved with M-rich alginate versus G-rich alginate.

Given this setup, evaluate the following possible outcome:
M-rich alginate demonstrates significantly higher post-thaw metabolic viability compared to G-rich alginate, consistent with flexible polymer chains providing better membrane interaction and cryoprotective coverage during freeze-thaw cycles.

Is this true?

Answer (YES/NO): NO